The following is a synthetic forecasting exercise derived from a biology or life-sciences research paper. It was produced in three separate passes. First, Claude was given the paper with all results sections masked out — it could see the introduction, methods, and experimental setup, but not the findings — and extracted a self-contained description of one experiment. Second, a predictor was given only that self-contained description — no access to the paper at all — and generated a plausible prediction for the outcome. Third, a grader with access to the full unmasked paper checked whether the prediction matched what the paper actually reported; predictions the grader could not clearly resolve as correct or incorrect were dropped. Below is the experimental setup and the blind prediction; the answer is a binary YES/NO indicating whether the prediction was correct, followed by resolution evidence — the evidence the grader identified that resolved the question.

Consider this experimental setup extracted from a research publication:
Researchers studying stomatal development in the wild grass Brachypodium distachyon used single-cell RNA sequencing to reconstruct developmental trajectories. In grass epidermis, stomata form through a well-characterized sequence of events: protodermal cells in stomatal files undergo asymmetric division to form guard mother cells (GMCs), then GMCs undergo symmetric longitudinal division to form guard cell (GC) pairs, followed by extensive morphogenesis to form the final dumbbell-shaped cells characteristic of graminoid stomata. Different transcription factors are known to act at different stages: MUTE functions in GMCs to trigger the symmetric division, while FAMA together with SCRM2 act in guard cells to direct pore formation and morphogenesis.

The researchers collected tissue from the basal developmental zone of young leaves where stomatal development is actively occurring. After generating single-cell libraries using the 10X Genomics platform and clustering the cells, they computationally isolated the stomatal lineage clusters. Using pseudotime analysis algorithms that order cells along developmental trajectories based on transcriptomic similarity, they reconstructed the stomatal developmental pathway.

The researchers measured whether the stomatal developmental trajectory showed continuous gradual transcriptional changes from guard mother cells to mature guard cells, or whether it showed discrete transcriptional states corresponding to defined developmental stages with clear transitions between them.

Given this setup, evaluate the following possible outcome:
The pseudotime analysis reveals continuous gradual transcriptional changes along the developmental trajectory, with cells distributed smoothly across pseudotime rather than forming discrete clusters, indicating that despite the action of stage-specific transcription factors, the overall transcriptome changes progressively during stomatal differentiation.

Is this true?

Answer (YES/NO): NO